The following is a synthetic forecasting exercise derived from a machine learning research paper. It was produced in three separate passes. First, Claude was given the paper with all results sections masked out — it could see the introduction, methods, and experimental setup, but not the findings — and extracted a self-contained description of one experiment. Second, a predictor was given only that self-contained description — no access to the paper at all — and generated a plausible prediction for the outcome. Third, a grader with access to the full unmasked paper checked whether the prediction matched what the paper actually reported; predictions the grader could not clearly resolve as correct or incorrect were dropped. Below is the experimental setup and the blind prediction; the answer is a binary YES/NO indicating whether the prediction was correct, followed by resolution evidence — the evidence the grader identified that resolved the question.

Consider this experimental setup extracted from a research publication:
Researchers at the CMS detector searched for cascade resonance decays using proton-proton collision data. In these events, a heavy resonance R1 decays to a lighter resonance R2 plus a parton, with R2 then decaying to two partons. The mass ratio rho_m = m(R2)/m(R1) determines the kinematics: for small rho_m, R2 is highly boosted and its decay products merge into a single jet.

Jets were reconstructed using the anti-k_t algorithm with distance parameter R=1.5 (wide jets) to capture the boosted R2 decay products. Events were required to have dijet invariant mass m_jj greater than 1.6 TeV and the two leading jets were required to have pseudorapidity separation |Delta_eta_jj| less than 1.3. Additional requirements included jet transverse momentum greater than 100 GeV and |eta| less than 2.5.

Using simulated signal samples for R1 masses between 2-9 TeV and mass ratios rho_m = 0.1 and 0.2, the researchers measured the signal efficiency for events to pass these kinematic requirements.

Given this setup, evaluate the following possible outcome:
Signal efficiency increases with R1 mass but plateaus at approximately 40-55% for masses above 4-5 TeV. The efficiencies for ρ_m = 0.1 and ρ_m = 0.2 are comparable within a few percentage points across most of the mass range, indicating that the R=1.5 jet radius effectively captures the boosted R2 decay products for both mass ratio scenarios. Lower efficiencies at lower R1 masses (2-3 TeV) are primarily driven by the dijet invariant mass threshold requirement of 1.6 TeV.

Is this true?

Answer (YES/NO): NO